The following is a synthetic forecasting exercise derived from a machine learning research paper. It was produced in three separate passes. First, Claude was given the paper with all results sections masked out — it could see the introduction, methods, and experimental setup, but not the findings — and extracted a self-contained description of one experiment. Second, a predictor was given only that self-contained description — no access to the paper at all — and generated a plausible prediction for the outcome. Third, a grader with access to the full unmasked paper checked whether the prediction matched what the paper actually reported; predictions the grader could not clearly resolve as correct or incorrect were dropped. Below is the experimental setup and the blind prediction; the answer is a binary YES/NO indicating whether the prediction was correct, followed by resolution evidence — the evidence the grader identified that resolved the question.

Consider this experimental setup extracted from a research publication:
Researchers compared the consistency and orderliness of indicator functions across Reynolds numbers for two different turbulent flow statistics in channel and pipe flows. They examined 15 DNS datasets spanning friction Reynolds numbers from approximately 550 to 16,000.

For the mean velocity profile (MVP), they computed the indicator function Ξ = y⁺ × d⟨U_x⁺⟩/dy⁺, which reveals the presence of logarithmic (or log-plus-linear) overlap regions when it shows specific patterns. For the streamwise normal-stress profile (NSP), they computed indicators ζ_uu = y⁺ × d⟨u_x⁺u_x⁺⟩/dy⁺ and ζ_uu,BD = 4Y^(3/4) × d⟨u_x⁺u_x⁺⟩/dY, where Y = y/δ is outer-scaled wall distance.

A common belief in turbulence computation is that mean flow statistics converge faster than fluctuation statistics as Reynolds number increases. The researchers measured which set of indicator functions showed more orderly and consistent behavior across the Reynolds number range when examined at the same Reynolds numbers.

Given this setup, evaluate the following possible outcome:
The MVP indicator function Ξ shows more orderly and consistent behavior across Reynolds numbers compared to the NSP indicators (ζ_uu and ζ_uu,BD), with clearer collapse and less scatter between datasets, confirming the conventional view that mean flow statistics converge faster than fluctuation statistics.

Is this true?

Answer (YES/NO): NO